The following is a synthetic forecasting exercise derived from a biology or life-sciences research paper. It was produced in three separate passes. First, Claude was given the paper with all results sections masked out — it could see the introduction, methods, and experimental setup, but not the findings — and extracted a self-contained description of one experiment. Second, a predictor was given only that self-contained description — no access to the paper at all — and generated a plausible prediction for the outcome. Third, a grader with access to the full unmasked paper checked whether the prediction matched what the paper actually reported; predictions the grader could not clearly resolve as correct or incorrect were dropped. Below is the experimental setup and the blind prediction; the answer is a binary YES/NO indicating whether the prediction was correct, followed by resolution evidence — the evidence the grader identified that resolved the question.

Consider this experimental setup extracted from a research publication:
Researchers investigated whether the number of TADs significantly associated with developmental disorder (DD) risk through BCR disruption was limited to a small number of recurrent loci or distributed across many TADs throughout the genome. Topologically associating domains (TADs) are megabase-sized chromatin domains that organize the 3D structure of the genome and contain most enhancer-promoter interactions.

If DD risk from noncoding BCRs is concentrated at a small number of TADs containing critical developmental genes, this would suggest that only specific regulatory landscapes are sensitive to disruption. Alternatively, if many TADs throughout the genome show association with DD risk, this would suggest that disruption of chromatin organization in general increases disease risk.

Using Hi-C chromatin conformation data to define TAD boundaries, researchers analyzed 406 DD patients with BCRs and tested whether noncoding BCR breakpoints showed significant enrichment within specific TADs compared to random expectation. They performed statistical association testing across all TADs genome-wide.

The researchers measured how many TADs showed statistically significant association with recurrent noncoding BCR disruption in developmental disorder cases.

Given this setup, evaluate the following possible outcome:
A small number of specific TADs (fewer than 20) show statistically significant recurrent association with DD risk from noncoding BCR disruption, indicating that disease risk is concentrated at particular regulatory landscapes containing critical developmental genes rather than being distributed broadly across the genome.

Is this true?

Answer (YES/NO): YES